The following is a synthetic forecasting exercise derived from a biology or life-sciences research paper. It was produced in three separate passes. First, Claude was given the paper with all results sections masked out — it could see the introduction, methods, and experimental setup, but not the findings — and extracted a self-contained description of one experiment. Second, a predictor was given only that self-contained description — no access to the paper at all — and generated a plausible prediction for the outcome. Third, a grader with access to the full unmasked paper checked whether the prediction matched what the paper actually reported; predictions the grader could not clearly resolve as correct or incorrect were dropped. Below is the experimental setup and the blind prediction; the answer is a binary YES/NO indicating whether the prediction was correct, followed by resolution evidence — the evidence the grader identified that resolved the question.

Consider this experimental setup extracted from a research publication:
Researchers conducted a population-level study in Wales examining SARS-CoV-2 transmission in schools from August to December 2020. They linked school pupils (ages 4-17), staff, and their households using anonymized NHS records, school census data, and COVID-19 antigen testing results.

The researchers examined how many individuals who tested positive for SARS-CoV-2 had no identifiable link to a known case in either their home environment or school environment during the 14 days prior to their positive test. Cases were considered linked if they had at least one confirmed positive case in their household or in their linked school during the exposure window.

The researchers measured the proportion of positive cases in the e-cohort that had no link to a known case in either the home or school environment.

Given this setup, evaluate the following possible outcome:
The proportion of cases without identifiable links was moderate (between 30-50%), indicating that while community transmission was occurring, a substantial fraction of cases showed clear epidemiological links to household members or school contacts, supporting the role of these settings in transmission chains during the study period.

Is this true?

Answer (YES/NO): NO